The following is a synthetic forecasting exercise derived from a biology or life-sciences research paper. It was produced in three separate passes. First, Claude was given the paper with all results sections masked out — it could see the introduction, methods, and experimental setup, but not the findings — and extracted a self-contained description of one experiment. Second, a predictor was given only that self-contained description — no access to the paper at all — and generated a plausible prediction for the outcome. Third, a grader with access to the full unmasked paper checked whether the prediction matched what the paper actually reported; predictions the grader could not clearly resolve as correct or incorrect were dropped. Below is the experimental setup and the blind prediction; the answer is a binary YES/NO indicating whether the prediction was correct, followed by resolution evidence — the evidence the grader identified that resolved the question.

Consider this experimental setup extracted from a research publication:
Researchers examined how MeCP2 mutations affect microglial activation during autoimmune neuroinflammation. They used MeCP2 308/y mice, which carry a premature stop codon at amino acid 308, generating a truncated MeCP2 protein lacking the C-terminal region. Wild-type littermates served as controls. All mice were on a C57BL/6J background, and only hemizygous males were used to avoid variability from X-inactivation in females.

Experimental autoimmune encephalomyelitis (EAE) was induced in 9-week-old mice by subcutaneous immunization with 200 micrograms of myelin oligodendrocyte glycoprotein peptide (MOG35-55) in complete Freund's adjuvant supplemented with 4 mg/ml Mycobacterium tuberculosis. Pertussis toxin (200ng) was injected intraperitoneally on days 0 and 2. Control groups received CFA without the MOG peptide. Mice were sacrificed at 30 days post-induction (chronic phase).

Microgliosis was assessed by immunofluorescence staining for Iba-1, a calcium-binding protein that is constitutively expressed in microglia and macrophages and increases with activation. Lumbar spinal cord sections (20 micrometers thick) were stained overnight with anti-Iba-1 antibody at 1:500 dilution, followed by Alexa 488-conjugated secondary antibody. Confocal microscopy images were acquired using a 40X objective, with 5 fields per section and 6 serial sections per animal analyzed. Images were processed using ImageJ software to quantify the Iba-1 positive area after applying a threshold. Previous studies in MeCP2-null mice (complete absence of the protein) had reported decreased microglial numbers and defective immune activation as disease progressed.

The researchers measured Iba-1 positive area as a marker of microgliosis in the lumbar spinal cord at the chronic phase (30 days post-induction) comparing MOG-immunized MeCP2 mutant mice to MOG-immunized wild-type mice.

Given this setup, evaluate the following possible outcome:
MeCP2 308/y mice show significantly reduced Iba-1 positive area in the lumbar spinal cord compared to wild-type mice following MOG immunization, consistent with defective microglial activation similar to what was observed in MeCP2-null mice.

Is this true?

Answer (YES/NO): NO